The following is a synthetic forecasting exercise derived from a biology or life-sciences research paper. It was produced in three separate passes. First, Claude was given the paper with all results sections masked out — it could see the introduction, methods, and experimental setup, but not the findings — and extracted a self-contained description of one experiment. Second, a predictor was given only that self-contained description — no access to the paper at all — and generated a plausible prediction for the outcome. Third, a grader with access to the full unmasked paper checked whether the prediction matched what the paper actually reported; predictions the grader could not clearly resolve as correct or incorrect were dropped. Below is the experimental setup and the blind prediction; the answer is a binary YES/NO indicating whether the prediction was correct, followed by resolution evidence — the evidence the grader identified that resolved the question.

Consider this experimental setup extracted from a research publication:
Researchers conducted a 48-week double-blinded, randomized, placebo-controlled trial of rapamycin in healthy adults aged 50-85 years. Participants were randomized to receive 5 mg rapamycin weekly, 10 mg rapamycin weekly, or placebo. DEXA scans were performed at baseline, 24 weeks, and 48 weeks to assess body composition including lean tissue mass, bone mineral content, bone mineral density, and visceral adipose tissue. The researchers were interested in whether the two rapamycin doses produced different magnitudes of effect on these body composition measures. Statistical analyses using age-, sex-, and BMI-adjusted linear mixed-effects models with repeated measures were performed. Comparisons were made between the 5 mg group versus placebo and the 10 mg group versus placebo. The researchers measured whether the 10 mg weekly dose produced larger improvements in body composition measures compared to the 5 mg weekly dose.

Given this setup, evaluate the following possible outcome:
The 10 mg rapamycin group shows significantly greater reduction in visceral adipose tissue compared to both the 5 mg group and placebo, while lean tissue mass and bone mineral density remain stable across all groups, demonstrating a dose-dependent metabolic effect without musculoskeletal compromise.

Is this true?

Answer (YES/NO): NO